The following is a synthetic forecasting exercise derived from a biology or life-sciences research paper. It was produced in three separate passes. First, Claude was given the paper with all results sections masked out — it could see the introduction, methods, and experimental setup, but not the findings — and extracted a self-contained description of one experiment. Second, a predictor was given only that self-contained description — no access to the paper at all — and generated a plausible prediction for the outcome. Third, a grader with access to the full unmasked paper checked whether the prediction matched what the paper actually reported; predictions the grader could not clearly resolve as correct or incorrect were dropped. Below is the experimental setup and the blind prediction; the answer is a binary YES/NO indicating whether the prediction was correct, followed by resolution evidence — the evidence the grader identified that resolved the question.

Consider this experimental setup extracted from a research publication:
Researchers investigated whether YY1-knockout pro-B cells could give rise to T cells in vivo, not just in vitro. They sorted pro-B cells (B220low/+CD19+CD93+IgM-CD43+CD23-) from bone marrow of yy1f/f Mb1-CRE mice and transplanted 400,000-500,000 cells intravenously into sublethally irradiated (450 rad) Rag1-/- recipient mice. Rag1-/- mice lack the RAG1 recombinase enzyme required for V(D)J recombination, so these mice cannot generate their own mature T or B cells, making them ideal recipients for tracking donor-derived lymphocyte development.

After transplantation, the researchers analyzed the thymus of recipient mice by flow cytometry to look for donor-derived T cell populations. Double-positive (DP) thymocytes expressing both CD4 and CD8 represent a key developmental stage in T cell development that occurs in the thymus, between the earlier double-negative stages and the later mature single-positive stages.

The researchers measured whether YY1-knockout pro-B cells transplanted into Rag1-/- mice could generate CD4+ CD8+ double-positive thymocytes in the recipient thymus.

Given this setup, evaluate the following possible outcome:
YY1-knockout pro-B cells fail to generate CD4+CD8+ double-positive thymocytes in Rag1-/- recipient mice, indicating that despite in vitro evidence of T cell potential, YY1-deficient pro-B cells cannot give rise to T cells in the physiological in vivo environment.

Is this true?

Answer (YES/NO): NO